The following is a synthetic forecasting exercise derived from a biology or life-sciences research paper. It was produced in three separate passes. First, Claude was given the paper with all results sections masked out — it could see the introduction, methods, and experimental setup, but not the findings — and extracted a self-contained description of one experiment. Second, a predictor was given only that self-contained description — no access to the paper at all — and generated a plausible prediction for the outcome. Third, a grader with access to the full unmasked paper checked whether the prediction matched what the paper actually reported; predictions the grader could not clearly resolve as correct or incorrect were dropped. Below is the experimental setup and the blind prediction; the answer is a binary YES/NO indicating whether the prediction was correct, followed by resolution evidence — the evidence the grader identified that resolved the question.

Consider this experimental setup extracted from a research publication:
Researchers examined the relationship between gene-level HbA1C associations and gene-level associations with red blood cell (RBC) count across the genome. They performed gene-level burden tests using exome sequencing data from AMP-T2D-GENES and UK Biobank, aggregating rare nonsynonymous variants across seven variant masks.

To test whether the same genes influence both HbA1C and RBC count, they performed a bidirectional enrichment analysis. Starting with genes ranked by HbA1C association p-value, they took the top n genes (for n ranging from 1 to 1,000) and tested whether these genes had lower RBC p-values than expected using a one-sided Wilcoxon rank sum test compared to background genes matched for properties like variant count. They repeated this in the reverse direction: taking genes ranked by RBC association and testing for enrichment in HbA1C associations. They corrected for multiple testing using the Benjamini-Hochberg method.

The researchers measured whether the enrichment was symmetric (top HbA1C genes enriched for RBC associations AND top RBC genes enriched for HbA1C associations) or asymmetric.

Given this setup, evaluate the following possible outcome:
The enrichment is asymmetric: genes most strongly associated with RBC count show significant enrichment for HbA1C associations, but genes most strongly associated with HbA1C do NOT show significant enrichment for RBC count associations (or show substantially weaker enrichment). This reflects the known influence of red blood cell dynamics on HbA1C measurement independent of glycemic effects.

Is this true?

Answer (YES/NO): NO